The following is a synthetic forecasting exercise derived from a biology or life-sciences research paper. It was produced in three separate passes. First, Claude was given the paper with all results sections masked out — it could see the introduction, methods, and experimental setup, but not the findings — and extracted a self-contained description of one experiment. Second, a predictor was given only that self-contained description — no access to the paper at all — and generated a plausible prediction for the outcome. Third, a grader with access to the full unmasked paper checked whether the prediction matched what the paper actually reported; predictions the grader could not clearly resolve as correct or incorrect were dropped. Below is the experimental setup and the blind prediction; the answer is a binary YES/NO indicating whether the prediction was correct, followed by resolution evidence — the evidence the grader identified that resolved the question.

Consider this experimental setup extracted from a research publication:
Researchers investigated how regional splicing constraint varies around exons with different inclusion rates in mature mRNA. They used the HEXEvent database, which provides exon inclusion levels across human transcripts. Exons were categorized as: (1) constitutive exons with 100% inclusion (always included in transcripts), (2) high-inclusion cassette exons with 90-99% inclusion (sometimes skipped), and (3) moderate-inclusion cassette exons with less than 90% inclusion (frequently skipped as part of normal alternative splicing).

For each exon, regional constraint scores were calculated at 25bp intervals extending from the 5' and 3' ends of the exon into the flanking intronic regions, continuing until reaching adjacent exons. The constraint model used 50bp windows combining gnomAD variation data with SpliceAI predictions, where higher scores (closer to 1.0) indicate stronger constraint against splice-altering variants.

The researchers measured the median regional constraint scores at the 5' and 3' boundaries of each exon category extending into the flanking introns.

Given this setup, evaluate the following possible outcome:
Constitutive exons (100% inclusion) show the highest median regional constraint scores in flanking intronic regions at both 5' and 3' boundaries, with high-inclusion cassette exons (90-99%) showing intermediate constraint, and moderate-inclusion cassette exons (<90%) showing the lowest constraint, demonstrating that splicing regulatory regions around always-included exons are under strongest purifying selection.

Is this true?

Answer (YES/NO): NO